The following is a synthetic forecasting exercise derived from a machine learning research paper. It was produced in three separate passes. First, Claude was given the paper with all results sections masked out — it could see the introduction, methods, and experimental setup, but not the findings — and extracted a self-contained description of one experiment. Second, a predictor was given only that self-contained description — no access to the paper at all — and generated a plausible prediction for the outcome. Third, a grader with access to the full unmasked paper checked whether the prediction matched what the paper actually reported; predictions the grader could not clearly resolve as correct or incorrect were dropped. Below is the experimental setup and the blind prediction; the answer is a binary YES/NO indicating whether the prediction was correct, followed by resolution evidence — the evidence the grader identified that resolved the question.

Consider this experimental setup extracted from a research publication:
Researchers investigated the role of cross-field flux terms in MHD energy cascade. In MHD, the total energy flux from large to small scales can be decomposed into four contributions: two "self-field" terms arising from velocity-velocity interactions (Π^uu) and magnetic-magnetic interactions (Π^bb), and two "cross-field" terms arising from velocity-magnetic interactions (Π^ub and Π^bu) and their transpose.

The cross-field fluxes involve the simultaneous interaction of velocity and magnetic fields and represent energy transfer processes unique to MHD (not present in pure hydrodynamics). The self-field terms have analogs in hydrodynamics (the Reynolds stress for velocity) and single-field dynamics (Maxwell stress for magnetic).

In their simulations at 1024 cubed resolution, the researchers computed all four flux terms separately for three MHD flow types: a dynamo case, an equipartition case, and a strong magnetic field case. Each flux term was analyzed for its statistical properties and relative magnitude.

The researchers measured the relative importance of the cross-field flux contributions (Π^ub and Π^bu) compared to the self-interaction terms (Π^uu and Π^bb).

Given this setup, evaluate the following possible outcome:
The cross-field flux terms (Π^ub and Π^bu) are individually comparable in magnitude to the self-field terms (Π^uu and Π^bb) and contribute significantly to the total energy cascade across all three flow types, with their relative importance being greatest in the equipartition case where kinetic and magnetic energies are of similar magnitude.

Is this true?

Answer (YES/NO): NO